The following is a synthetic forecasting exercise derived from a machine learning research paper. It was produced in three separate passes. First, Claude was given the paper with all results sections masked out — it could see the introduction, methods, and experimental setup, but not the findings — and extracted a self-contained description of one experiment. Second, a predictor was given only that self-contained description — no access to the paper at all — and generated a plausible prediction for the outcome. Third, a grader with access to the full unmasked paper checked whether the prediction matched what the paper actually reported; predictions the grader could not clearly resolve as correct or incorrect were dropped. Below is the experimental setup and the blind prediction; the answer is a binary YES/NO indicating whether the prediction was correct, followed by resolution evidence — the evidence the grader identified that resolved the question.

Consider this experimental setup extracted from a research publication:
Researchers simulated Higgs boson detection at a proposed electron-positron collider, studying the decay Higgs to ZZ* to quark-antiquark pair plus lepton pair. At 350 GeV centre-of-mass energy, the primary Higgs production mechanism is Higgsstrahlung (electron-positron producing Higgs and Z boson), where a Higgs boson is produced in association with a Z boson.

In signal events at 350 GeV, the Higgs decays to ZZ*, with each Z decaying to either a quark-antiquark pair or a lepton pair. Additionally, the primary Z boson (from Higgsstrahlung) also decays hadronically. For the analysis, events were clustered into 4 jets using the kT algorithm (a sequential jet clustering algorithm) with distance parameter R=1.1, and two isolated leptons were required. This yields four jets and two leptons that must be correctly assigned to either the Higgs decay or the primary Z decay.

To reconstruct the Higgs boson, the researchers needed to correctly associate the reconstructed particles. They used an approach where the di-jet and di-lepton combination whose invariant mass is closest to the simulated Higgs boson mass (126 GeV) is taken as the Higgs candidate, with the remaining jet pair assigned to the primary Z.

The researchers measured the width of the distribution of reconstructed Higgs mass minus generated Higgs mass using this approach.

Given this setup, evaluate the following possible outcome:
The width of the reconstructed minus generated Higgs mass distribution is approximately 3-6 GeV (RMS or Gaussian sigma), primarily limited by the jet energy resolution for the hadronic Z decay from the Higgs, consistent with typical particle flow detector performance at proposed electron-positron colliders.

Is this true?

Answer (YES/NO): YES